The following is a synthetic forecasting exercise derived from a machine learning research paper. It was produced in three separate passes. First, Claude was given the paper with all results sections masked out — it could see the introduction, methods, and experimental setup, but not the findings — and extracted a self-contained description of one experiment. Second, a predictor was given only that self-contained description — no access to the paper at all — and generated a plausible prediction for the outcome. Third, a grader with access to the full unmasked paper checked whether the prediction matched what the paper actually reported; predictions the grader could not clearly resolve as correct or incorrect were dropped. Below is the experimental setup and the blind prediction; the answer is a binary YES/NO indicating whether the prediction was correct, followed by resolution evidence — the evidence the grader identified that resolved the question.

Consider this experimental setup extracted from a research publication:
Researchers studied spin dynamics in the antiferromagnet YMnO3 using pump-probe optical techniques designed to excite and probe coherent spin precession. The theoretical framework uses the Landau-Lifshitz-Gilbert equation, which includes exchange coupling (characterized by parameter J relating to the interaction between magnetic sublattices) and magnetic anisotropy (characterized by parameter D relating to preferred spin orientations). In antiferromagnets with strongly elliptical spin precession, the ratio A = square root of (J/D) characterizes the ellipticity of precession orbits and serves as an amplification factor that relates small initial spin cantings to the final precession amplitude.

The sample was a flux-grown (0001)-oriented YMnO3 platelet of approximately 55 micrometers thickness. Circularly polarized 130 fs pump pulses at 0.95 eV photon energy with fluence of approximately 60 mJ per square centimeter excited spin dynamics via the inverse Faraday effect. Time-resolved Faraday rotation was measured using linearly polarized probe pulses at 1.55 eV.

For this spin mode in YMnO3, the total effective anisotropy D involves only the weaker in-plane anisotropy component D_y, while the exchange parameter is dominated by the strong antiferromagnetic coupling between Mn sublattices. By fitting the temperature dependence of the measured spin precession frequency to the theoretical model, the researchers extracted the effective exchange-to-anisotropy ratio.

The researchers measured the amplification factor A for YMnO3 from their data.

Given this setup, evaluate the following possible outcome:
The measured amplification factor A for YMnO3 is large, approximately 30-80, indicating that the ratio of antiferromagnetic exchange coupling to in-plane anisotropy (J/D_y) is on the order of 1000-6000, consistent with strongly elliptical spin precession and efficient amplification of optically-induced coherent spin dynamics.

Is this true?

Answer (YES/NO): YES